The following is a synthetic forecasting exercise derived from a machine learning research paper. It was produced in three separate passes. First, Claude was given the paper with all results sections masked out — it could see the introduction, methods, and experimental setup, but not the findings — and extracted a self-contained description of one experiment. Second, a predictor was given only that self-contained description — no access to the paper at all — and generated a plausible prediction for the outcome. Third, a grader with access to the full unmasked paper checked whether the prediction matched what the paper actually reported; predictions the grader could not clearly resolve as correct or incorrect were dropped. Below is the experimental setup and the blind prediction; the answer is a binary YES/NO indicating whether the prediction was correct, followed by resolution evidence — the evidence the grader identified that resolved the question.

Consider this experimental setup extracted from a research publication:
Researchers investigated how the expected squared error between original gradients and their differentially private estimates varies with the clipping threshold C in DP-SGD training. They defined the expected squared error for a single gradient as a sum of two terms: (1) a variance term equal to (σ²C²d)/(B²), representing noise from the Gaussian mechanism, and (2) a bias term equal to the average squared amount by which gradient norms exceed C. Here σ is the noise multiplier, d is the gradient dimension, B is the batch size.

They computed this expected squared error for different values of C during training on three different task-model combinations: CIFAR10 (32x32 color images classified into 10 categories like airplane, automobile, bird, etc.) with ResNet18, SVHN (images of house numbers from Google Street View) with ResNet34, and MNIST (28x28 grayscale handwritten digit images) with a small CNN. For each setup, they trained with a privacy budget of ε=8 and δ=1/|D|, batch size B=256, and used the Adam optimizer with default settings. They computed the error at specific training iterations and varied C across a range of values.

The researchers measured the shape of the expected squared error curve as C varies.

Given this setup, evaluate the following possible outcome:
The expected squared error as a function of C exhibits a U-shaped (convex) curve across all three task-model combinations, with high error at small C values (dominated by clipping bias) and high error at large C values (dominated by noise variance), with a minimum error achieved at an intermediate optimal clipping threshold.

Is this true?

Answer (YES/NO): YES